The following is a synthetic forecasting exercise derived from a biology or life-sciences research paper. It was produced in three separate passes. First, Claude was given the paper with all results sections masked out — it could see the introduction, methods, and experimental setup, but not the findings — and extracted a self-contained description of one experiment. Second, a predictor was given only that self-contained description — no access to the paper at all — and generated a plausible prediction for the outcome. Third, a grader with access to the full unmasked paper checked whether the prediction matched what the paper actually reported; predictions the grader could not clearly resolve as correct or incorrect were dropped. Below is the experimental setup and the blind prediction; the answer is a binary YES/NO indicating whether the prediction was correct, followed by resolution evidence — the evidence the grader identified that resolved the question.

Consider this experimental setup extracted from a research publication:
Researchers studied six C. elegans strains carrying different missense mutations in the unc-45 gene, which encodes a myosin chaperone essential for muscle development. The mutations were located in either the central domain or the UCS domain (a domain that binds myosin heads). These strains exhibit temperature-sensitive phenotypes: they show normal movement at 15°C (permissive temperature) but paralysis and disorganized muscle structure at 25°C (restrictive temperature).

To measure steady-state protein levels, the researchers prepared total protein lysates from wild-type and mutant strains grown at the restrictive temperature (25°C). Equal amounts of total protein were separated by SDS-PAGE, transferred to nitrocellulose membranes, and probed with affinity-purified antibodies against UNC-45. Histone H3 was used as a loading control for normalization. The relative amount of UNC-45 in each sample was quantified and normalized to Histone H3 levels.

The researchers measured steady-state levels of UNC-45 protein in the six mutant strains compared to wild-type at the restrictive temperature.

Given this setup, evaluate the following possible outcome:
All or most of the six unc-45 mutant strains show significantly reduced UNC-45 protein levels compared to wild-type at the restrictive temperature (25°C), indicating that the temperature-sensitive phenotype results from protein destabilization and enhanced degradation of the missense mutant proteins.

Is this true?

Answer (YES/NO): NO